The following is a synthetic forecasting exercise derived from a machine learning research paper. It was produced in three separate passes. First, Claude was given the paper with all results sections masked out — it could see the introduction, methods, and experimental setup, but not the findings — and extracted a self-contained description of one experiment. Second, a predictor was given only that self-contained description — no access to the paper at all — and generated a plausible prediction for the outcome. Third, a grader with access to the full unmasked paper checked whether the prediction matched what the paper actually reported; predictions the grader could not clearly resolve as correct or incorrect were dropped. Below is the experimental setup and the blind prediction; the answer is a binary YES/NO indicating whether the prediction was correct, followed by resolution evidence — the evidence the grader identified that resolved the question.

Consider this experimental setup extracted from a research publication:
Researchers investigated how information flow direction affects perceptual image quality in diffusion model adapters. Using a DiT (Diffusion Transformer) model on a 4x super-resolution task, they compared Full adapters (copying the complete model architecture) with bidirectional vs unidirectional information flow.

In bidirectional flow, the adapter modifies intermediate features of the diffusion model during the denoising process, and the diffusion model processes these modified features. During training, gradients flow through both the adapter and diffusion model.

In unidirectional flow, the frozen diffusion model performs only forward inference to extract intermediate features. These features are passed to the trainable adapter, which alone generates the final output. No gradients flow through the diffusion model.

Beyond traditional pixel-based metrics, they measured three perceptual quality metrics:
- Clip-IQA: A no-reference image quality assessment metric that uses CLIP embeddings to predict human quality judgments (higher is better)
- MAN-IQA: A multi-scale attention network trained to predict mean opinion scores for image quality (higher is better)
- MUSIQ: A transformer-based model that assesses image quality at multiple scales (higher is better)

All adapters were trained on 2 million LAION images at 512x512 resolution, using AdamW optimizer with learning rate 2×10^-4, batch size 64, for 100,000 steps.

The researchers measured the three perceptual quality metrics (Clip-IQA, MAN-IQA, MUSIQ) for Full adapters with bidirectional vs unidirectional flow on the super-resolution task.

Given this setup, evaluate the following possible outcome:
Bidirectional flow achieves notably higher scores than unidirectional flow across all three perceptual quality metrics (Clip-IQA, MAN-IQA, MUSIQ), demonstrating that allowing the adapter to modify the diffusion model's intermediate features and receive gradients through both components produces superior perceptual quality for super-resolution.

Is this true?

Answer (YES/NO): NO